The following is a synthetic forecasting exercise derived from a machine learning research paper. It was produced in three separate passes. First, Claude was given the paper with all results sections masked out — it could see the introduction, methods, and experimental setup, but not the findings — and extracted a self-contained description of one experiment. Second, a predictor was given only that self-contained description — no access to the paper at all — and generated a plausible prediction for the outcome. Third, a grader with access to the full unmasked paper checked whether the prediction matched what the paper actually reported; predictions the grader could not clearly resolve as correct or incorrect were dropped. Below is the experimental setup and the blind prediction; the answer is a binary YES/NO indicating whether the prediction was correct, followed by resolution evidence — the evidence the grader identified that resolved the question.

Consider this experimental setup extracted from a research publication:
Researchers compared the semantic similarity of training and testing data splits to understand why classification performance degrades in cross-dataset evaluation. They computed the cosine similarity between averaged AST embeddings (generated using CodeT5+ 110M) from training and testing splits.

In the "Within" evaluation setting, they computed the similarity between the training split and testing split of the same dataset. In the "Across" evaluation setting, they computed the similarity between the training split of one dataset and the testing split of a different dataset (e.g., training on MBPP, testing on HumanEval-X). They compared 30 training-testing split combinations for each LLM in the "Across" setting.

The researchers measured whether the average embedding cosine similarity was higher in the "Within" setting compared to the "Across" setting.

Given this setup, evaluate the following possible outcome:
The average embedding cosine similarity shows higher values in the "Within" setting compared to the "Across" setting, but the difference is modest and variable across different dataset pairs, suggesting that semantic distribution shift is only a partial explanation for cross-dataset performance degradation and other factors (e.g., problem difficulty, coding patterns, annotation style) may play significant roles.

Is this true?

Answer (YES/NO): NO